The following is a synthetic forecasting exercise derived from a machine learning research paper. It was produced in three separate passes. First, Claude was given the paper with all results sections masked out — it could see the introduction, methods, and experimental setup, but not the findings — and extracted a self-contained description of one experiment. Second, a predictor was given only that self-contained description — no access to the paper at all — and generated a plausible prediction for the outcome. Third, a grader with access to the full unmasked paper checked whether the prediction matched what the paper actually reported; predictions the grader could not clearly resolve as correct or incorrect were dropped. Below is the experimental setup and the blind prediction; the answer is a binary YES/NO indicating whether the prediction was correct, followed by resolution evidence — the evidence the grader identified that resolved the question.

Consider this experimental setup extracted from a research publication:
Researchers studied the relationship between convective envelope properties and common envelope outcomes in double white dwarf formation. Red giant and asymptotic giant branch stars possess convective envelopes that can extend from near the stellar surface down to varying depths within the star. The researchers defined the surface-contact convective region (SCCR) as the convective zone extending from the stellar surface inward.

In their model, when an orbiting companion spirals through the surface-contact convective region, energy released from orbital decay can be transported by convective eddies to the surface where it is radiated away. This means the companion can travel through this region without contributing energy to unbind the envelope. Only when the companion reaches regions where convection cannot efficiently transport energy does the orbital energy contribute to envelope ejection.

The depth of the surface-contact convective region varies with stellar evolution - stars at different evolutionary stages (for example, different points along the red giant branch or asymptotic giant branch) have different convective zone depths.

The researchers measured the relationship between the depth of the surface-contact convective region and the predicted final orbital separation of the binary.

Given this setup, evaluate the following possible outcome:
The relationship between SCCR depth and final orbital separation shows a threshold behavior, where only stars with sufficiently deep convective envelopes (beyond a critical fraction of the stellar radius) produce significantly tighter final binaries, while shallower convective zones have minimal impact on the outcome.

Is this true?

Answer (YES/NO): NO